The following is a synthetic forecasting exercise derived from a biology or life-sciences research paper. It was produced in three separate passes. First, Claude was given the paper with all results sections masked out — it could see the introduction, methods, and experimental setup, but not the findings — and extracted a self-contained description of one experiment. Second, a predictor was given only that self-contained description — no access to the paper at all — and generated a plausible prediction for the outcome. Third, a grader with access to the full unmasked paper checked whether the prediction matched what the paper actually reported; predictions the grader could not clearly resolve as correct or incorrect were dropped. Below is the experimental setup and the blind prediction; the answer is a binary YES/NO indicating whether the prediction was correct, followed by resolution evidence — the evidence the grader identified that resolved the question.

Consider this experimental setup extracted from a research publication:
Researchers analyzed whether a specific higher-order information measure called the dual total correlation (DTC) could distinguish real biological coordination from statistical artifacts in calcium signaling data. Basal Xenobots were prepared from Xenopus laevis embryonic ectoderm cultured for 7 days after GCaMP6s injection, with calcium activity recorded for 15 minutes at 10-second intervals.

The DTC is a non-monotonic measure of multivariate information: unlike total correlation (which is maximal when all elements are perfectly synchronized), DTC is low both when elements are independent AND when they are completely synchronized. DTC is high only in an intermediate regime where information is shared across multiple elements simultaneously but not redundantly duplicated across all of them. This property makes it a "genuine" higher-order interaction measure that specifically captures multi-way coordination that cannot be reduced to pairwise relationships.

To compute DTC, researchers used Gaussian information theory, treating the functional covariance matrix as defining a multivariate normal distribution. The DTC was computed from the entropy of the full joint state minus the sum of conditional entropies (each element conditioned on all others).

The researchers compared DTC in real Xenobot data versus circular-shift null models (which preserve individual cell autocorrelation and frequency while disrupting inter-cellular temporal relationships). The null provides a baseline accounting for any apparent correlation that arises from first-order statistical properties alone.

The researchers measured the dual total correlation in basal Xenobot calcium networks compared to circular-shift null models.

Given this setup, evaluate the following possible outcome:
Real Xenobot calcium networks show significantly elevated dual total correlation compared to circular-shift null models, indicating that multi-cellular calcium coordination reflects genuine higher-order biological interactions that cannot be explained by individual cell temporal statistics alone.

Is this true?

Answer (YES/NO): YES